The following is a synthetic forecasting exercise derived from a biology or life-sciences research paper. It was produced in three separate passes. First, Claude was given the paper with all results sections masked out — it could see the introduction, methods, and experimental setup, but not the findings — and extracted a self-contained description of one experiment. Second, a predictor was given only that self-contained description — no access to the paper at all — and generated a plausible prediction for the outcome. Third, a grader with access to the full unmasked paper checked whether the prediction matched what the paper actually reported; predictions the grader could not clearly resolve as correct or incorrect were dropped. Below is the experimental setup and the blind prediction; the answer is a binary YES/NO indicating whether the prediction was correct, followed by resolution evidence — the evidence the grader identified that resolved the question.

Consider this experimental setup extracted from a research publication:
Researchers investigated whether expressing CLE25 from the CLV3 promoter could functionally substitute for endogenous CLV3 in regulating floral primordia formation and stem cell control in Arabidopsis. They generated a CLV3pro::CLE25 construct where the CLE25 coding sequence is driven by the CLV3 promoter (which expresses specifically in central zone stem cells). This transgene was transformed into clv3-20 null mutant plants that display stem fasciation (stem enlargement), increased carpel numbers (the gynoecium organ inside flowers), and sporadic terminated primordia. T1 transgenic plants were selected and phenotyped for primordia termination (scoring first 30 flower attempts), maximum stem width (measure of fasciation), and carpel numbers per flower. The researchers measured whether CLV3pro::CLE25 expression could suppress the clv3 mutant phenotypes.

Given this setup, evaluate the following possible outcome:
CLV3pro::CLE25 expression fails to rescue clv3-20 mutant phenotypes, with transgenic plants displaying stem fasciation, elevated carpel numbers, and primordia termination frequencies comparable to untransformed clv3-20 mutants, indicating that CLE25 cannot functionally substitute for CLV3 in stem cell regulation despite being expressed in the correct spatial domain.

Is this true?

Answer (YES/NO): NO